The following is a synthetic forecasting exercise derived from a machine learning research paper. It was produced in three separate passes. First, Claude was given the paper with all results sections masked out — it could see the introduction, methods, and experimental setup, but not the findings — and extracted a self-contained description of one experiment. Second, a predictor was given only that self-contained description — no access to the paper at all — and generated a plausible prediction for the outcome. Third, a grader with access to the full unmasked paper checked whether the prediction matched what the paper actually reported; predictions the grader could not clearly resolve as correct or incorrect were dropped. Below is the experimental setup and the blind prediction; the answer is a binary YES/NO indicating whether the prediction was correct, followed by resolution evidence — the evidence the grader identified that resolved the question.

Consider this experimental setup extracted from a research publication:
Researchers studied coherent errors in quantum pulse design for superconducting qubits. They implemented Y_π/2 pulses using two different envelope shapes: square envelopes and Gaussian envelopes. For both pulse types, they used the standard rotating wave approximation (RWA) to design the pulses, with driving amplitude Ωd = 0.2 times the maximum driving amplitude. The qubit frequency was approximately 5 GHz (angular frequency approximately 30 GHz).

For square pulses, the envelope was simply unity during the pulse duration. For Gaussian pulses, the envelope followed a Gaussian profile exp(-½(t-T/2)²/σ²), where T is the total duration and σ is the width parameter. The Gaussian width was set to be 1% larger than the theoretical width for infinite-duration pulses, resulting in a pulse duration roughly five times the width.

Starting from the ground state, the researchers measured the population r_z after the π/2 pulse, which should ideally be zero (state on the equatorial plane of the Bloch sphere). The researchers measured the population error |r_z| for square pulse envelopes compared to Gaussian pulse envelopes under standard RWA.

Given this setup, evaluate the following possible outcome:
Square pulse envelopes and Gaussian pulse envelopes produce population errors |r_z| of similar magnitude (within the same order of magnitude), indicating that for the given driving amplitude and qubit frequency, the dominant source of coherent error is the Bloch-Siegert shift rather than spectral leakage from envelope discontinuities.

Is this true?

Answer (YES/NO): NO